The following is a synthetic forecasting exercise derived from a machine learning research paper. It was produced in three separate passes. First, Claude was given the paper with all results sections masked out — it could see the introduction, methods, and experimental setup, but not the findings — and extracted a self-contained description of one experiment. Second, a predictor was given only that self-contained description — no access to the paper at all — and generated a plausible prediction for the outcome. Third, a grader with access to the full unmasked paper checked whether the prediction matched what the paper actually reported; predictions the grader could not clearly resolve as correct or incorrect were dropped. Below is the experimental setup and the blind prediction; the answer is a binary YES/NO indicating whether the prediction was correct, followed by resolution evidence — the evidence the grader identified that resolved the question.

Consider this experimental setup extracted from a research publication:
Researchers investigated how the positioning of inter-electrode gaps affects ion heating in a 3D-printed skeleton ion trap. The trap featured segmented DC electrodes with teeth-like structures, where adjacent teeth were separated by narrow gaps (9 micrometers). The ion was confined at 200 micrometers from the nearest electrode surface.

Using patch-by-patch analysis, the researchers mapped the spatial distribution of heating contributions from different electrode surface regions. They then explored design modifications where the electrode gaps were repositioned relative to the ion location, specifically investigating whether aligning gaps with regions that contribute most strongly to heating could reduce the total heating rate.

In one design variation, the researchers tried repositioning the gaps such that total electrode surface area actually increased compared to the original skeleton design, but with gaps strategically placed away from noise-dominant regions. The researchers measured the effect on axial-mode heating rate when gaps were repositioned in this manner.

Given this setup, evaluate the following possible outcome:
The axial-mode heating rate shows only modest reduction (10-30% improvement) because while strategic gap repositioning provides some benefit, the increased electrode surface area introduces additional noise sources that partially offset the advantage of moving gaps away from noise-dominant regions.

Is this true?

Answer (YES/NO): NO